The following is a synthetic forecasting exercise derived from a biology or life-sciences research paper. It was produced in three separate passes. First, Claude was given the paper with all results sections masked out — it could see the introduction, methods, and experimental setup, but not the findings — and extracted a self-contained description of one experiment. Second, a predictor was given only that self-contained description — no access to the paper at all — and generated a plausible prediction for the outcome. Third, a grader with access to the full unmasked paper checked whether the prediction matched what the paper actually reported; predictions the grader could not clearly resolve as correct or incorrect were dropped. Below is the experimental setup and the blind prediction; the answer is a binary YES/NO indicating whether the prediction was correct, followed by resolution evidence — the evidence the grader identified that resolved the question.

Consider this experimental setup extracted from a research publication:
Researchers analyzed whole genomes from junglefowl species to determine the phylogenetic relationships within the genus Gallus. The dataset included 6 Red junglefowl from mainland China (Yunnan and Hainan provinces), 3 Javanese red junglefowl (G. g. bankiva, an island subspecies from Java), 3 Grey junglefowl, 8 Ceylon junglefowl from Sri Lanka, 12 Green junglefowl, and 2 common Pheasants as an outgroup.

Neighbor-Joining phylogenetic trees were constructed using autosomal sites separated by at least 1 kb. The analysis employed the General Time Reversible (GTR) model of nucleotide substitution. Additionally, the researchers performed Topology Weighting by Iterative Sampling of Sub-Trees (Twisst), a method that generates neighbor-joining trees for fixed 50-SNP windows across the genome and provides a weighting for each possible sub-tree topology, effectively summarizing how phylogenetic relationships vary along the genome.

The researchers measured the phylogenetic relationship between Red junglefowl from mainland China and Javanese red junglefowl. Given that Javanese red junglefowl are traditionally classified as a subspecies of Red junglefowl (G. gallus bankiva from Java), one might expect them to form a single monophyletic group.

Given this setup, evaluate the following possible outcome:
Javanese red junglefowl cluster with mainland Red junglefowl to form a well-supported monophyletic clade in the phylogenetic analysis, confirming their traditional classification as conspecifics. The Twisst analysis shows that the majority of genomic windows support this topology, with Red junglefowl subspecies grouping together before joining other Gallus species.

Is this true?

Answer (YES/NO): NO